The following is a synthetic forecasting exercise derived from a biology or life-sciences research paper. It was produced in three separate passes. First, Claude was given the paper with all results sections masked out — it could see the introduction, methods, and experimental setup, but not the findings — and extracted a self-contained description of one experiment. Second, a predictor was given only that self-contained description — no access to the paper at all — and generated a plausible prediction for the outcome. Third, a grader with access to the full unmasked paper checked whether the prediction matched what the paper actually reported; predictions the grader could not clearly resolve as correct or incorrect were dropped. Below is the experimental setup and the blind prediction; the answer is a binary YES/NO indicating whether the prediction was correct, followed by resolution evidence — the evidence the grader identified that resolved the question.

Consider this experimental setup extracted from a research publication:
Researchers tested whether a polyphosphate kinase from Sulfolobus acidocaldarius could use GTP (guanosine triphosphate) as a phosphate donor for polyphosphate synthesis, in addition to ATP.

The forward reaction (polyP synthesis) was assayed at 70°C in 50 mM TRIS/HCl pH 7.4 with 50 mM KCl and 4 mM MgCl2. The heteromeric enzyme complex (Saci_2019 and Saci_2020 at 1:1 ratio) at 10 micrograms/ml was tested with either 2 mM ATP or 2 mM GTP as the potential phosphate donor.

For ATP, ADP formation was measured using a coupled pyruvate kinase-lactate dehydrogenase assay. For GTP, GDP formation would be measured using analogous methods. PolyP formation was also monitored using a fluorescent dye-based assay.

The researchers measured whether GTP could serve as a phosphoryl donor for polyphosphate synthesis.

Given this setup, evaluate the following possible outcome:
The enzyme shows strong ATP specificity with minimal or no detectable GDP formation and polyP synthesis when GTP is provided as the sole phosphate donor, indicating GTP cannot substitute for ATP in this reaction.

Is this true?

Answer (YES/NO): YES